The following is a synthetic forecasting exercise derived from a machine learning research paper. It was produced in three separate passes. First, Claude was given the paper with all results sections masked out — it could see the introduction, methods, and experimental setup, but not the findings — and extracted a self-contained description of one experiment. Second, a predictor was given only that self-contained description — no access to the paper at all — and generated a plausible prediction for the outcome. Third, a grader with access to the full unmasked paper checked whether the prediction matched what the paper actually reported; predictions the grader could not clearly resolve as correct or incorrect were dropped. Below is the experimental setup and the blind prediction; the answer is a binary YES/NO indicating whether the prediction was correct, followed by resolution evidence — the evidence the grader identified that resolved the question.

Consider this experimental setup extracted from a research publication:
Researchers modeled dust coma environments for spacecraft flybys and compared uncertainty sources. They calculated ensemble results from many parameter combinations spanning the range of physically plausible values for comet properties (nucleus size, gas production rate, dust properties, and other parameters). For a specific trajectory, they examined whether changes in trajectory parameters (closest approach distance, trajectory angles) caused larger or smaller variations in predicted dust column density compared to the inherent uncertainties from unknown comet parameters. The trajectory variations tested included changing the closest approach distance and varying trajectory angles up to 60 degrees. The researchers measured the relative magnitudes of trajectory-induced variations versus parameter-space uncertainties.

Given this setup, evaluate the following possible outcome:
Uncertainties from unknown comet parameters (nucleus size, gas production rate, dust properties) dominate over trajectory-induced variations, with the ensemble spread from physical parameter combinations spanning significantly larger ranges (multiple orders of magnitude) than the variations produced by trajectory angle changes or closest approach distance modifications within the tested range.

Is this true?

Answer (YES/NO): YES